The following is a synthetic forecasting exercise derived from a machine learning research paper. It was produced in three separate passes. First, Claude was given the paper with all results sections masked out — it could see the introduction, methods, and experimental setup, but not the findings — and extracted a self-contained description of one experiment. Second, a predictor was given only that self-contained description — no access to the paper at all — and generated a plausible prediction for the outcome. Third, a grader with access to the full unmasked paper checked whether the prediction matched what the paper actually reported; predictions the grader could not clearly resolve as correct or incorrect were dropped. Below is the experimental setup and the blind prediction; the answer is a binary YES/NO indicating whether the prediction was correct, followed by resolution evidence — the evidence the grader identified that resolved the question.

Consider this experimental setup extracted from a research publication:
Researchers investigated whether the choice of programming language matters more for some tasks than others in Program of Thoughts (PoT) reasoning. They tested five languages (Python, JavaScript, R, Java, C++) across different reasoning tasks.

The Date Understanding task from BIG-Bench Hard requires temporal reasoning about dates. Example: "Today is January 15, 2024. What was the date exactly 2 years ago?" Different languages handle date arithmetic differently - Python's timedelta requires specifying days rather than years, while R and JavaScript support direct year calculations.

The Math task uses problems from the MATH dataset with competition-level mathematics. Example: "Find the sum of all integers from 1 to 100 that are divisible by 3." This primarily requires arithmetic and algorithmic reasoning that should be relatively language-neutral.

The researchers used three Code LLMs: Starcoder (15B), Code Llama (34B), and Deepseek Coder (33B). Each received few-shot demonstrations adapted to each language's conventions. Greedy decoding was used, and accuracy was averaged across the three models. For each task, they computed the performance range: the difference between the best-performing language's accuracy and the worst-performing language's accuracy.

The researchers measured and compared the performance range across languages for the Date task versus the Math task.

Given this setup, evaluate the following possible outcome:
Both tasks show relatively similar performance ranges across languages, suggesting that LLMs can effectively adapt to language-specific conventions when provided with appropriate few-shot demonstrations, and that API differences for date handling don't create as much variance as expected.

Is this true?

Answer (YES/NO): NO